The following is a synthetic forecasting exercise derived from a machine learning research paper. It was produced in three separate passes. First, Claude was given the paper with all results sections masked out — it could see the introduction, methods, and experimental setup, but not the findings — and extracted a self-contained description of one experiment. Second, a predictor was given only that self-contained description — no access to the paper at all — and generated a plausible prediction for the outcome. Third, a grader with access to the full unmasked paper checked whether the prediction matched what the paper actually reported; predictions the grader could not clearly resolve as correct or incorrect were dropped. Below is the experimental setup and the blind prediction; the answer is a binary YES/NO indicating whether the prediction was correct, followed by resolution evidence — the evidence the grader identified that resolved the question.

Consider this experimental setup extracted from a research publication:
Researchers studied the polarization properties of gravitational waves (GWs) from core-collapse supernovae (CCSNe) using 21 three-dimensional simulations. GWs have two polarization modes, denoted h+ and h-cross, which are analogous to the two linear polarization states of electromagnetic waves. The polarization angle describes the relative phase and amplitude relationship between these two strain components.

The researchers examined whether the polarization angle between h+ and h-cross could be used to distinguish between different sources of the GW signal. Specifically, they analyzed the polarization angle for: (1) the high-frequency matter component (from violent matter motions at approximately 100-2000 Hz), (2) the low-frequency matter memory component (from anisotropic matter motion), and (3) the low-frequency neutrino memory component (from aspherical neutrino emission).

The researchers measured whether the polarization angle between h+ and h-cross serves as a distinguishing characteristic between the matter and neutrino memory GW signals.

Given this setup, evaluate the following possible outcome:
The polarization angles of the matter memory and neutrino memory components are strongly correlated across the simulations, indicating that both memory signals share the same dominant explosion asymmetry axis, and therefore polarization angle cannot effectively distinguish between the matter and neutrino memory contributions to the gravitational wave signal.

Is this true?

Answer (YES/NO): NO